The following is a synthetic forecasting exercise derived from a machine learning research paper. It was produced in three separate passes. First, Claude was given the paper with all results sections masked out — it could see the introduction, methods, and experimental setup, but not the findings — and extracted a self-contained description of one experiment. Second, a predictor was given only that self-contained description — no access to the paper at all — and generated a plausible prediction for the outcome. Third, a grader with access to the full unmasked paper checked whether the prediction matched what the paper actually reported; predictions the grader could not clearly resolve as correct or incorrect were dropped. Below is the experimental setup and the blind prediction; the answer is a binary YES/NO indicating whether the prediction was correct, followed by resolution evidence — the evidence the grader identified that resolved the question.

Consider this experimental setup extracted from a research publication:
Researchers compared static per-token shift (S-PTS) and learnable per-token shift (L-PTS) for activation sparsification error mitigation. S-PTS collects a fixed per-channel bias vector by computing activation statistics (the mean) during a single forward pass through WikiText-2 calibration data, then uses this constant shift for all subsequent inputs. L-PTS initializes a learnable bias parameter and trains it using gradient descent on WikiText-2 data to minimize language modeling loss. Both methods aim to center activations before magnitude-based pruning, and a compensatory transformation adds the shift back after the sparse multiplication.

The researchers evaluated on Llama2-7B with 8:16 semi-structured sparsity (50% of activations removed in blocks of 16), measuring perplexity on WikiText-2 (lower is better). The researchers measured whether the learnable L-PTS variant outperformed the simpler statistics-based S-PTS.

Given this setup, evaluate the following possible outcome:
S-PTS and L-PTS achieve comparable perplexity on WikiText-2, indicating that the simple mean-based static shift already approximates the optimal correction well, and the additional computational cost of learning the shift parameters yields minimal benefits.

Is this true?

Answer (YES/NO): NO